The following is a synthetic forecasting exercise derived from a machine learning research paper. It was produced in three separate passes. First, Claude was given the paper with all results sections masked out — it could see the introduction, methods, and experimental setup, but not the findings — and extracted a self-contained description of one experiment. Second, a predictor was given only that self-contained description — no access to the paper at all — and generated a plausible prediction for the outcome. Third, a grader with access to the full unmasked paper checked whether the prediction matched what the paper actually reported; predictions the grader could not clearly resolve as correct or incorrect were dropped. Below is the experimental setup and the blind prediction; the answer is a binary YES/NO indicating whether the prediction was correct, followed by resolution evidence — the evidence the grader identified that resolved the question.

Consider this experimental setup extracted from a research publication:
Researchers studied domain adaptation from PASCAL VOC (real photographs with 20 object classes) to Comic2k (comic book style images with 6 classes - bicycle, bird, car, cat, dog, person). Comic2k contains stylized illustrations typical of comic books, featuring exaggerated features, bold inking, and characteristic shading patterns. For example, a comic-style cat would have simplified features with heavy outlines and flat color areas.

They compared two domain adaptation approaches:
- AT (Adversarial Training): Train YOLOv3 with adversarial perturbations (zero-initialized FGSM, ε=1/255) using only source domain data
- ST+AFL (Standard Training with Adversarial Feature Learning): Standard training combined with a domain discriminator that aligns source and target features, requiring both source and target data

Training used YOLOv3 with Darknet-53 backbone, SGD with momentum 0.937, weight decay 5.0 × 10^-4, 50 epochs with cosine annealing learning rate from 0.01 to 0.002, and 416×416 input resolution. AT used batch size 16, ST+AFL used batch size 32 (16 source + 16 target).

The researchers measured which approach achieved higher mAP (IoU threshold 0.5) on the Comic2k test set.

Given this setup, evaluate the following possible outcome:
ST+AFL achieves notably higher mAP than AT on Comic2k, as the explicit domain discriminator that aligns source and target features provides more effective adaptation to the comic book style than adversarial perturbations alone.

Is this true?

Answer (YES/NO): YES